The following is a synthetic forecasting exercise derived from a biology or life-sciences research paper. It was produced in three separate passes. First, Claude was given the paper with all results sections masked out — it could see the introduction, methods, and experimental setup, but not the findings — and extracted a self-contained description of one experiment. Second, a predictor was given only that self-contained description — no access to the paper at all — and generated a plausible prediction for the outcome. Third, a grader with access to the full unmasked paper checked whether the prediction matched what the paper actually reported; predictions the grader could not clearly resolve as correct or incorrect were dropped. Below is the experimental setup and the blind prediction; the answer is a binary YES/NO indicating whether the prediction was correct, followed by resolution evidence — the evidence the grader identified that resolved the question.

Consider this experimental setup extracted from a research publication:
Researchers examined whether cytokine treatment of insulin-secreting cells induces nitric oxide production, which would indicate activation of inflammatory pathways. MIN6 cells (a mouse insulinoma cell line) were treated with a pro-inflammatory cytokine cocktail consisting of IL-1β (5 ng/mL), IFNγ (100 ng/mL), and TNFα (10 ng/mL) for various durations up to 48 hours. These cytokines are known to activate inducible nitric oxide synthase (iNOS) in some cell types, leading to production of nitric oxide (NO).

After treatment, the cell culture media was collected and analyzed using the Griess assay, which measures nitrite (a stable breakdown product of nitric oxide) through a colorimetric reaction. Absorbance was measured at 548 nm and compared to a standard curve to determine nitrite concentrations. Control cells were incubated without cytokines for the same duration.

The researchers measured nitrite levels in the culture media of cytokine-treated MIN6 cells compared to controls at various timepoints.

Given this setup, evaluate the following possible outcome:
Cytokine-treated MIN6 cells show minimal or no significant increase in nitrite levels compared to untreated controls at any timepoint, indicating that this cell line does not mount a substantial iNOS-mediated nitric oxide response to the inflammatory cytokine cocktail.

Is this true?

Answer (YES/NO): NO